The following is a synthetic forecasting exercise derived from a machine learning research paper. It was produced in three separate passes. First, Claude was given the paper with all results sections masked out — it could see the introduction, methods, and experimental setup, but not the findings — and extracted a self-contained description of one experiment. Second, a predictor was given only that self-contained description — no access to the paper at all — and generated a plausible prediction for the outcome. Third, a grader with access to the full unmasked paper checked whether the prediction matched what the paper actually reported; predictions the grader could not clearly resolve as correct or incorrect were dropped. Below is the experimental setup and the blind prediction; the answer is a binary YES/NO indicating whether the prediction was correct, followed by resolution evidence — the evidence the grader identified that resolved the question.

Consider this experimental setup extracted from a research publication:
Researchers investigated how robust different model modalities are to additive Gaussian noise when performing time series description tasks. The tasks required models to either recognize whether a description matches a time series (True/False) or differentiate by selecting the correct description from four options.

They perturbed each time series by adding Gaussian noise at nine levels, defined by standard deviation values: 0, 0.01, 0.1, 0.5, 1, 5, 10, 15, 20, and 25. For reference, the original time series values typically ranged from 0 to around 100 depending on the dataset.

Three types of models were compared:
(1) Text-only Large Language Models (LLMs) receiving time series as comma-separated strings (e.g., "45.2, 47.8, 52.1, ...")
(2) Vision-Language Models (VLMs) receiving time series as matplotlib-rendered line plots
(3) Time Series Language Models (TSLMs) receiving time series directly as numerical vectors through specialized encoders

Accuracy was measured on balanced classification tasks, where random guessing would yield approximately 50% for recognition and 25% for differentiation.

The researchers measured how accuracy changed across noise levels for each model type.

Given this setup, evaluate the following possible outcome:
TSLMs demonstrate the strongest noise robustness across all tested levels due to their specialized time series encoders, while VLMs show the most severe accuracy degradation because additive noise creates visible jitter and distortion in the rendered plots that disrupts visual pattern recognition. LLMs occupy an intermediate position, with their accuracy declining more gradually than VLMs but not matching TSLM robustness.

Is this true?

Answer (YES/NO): NO